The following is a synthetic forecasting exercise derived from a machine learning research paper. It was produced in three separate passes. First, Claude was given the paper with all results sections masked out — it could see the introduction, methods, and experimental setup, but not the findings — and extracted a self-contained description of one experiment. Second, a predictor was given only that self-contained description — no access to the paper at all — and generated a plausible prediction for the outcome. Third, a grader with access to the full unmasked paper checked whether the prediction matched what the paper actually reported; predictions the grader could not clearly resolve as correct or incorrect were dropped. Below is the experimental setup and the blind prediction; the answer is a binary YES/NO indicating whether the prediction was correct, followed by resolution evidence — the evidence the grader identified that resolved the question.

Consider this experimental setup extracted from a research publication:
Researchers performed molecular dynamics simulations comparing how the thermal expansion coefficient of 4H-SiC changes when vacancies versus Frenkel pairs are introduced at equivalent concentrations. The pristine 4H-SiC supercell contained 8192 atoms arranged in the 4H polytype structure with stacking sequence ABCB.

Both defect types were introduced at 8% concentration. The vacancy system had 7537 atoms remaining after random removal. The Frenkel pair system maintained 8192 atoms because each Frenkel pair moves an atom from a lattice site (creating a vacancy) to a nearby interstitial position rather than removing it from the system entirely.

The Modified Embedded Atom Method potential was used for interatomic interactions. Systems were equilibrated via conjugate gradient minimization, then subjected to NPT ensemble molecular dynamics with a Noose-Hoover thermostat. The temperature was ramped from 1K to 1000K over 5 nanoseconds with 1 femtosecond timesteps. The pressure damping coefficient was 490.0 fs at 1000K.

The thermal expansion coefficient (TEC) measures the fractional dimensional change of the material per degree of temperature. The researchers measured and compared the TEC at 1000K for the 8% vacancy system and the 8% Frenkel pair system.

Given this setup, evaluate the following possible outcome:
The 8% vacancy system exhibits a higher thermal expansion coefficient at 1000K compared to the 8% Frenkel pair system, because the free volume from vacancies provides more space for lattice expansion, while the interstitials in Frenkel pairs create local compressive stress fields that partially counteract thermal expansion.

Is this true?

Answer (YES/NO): YES